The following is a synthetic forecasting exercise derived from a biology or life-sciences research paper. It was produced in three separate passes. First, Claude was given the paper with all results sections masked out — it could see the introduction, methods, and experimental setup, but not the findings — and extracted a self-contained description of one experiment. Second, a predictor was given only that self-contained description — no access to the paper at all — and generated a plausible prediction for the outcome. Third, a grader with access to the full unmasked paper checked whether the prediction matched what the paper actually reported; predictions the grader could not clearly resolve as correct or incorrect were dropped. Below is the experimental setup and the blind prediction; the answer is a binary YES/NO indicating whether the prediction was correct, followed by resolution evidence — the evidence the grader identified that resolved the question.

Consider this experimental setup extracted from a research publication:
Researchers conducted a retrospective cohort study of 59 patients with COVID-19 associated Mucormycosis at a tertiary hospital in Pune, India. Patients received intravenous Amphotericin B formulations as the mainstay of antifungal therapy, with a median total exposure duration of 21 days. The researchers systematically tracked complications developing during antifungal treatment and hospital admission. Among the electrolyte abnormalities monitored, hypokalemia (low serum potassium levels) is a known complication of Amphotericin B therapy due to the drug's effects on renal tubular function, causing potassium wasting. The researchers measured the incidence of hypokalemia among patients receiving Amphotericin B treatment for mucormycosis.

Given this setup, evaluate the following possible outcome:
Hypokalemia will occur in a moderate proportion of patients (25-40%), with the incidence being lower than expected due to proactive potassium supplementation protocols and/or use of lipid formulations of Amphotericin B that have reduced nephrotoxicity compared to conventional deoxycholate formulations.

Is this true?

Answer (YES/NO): NO